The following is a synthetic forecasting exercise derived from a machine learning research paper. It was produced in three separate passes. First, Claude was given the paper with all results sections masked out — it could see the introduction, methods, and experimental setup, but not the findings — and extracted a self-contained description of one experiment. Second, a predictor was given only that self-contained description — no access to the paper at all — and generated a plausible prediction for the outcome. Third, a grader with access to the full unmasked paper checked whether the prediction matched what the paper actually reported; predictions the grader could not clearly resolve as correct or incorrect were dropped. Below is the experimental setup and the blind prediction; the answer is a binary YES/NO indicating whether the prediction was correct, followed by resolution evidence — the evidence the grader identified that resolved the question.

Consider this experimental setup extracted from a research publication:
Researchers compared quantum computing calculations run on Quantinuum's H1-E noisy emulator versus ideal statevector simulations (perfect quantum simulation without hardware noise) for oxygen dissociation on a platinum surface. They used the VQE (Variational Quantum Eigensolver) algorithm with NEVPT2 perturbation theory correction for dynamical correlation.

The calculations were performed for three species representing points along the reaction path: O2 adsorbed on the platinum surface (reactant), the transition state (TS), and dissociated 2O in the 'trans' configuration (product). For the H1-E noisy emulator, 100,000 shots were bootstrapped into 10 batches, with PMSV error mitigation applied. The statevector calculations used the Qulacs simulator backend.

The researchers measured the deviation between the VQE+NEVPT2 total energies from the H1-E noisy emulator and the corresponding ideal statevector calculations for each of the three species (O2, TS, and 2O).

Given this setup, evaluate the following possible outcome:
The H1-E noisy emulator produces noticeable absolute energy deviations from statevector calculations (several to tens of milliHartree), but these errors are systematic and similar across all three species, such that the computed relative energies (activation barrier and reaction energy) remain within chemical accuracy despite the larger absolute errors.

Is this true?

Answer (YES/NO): NO